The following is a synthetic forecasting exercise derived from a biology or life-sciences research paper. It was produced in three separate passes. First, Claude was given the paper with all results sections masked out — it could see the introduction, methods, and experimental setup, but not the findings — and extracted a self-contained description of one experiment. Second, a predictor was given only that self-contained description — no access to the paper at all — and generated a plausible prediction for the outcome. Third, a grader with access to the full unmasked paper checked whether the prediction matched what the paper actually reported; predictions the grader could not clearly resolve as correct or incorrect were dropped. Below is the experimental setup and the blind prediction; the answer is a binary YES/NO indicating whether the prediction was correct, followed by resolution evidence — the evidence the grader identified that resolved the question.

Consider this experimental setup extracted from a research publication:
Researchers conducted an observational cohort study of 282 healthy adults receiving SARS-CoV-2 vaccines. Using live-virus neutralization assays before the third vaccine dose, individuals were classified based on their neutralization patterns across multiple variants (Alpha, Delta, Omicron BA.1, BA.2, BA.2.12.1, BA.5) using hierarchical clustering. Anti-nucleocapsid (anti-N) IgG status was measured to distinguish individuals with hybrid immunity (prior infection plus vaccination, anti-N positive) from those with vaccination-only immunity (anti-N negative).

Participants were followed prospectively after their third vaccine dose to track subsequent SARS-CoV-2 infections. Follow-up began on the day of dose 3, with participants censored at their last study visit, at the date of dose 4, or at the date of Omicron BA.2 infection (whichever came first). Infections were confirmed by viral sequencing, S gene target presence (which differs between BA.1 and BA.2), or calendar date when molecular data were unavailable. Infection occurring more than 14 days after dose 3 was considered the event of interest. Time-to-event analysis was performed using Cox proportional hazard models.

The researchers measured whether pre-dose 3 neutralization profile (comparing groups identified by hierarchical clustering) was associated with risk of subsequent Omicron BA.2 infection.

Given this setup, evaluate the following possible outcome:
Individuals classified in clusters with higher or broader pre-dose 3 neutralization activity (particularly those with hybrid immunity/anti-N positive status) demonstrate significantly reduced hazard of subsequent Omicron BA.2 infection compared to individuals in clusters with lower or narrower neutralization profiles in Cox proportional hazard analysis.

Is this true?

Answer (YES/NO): NO